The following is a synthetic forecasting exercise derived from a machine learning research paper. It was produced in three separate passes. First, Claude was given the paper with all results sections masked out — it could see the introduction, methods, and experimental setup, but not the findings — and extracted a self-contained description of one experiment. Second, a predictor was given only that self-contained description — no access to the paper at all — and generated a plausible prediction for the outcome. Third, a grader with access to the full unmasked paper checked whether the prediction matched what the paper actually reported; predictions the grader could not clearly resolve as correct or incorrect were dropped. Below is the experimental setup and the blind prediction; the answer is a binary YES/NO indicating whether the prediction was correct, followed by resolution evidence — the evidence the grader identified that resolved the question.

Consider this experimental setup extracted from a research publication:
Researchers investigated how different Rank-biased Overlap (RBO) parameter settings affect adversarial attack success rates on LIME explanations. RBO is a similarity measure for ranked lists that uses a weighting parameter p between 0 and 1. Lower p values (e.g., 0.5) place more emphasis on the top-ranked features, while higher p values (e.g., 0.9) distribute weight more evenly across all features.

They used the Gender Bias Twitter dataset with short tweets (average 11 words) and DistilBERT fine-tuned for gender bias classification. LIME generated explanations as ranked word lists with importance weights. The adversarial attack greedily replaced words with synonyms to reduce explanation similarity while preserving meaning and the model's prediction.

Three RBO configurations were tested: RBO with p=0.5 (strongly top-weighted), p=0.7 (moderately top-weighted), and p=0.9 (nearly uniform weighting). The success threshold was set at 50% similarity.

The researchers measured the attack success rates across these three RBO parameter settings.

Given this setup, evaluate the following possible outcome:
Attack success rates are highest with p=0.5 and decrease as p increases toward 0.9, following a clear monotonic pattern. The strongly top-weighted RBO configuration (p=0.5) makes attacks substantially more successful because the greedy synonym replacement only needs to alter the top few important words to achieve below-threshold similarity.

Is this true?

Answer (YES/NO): YES